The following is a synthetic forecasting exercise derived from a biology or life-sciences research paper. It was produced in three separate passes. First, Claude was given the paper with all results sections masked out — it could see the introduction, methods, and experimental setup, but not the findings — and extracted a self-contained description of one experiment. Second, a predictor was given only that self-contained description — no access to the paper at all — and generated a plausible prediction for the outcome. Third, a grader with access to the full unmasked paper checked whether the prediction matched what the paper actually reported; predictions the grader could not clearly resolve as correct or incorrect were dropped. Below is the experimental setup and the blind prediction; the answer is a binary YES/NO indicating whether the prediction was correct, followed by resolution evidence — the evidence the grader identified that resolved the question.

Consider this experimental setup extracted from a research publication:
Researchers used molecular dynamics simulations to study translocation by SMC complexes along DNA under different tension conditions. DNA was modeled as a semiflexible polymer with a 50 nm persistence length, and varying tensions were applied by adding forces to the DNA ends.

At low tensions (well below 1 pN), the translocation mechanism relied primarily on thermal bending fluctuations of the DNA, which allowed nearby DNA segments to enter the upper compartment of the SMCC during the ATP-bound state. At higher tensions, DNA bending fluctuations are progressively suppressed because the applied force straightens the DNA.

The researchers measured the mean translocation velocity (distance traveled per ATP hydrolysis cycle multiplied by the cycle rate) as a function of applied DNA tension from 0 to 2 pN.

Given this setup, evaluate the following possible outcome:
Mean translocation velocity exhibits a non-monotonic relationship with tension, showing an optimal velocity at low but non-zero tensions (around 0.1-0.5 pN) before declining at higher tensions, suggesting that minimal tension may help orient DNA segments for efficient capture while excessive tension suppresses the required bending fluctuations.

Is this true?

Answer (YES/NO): NO